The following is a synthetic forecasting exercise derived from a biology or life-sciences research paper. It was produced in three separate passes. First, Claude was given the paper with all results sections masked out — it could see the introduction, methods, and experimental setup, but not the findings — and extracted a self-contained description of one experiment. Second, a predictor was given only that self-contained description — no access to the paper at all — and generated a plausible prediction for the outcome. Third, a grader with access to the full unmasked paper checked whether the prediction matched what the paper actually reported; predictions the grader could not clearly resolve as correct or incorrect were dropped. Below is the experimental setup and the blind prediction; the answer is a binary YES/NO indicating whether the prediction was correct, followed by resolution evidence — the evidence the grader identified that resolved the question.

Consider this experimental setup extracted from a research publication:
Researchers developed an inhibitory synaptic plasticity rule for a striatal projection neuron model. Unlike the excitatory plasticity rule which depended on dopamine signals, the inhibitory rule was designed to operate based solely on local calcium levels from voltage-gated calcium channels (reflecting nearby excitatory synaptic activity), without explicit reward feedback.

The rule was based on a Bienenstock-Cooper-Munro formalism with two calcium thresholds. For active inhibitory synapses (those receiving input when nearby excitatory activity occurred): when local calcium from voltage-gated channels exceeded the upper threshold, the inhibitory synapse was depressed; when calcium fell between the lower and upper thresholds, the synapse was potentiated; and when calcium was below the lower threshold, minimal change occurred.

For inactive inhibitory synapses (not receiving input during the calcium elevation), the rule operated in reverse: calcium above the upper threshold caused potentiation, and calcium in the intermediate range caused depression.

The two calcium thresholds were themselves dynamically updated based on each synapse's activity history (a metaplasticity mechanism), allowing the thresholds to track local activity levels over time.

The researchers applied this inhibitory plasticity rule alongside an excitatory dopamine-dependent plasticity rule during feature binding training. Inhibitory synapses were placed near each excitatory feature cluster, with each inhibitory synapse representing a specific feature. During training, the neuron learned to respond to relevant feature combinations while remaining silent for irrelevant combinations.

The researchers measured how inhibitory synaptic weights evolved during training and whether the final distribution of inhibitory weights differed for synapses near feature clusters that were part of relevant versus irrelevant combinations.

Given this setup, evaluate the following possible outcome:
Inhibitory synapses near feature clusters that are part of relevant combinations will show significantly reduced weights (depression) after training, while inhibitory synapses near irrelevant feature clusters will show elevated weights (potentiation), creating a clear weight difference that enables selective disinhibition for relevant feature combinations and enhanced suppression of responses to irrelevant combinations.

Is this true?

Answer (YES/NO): YES